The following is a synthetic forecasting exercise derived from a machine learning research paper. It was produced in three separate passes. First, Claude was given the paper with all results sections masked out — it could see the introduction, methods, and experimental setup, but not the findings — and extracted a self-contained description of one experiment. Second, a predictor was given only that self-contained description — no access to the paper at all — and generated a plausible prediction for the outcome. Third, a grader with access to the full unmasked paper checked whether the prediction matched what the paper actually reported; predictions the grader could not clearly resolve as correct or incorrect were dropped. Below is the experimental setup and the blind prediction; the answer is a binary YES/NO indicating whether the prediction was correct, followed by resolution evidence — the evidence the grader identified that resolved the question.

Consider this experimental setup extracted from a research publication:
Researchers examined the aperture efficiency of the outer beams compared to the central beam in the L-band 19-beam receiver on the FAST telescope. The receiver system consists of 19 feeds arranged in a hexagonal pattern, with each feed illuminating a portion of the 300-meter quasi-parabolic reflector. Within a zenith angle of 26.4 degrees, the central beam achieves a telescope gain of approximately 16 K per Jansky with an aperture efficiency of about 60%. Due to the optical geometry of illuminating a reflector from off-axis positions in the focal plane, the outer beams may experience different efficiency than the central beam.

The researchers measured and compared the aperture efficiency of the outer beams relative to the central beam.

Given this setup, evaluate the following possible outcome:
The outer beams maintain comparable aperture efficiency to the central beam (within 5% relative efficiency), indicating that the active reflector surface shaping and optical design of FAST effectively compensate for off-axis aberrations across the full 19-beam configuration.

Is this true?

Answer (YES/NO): NO